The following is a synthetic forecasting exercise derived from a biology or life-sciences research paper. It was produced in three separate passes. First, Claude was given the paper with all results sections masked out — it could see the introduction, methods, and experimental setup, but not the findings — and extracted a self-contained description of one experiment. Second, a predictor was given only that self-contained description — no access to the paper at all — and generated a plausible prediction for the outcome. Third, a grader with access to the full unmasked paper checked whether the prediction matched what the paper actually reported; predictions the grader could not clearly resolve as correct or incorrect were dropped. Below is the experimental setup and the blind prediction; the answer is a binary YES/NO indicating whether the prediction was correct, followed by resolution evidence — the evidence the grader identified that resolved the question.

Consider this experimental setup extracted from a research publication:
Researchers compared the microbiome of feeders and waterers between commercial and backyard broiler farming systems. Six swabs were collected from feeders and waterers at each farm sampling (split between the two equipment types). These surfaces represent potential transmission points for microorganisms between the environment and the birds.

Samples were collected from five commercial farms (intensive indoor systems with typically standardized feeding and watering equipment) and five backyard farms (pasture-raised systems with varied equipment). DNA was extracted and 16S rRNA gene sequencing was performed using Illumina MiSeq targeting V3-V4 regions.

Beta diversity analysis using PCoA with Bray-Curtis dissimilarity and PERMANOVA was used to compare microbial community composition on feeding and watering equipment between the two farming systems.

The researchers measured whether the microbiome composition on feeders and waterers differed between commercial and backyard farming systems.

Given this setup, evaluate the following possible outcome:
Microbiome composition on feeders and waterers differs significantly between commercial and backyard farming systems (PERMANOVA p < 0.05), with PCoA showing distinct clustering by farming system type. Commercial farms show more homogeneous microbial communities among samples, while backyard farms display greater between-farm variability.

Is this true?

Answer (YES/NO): NO